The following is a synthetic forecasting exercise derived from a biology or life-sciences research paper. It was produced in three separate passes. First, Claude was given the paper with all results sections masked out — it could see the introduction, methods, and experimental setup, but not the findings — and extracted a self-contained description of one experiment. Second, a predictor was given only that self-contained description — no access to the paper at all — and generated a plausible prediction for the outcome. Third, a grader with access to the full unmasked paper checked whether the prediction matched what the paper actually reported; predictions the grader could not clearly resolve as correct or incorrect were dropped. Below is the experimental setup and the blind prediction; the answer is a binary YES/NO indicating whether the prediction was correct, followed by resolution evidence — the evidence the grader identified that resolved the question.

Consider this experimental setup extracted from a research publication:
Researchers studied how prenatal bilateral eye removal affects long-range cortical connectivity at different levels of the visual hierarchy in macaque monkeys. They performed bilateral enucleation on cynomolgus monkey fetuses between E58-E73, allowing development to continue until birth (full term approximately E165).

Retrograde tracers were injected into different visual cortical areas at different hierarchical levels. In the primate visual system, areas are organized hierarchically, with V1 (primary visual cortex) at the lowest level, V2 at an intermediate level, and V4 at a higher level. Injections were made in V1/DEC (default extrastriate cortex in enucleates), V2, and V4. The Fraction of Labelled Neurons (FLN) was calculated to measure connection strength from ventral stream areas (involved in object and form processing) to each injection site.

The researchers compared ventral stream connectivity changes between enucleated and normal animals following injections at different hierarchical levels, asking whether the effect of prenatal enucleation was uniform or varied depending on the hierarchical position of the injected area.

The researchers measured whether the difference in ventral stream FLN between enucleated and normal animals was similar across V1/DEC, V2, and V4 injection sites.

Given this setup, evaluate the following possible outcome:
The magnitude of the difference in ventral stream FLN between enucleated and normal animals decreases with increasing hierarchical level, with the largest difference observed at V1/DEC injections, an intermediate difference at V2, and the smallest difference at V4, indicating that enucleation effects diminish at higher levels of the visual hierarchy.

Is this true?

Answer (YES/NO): NO